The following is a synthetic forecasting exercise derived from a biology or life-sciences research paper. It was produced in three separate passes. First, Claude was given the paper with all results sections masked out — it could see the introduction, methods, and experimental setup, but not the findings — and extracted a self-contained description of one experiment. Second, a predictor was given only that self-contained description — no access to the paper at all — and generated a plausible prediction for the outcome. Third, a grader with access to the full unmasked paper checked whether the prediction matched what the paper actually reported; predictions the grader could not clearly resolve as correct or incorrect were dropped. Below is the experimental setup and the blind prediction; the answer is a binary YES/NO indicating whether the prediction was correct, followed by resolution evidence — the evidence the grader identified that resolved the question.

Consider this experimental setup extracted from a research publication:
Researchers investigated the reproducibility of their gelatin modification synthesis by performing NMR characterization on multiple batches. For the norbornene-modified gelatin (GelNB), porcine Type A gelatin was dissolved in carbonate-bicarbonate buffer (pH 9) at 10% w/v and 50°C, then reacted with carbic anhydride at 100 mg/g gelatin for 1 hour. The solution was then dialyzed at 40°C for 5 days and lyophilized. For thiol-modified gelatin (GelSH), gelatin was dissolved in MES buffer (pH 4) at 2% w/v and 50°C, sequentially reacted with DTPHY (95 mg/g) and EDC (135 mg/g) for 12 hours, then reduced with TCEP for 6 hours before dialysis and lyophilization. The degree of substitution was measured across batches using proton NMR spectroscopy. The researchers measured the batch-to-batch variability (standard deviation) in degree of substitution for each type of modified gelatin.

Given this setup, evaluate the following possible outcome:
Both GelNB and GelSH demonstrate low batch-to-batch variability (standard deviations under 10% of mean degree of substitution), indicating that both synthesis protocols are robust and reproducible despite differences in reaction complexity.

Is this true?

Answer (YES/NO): YES